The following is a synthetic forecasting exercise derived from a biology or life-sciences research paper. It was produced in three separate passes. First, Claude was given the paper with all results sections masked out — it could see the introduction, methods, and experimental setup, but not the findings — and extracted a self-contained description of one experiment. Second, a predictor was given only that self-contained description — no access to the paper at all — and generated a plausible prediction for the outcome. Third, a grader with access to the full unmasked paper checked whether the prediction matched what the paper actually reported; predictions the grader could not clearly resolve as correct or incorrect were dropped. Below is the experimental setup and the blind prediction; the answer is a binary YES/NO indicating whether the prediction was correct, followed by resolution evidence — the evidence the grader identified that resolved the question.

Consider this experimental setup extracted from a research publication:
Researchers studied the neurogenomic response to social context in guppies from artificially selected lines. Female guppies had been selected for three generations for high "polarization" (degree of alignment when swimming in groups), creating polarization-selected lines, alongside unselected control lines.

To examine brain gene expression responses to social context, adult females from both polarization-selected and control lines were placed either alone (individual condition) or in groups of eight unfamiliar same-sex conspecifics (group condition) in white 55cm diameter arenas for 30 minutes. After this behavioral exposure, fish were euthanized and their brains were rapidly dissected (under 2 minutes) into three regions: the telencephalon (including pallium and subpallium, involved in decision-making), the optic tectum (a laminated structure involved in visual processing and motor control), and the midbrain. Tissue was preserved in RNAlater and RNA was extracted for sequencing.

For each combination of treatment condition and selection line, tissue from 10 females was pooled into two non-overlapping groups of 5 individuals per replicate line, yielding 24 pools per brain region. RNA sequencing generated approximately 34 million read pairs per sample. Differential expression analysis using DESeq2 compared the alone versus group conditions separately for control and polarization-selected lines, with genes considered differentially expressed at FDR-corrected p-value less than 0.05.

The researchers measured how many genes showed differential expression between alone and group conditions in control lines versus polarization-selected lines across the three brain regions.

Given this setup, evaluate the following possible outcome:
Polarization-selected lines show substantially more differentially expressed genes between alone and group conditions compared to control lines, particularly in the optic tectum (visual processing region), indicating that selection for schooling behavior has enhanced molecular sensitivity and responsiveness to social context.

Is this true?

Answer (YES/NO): NO